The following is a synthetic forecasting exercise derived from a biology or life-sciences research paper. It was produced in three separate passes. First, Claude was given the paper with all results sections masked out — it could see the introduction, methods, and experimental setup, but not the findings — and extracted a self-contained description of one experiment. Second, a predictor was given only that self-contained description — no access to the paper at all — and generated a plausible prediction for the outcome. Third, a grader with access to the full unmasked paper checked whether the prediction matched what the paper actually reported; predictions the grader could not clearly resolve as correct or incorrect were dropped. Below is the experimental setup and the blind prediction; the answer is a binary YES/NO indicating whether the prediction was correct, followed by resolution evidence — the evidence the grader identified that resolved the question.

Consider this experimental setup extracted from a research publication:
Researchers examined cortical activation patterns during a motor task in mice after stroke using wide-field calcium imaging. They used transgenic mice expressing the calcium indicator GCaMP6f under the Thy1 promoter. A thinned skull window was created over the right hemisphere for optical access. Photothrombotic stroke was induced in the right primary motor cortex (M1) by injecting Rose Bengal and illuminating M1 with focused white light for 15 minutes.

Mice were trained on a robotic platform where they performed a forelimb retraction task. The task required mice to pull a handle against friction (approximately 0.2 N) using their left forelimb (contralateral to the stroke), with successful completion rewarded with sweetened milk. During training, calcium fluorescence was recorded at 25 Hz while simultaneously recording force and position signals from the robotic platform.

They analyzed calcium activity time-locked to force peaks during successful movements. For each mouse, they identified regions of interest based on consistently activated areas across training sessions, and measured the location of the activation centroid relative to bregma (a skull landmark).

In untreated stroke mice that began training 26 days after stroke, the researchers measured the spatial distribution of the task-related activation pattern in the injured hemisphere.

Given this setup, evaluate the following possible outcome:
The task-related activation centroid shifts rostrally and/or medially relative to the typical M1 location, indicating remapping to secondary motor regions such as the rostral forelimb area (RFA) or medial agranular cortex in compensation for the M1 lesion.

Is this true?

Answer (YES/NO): NO